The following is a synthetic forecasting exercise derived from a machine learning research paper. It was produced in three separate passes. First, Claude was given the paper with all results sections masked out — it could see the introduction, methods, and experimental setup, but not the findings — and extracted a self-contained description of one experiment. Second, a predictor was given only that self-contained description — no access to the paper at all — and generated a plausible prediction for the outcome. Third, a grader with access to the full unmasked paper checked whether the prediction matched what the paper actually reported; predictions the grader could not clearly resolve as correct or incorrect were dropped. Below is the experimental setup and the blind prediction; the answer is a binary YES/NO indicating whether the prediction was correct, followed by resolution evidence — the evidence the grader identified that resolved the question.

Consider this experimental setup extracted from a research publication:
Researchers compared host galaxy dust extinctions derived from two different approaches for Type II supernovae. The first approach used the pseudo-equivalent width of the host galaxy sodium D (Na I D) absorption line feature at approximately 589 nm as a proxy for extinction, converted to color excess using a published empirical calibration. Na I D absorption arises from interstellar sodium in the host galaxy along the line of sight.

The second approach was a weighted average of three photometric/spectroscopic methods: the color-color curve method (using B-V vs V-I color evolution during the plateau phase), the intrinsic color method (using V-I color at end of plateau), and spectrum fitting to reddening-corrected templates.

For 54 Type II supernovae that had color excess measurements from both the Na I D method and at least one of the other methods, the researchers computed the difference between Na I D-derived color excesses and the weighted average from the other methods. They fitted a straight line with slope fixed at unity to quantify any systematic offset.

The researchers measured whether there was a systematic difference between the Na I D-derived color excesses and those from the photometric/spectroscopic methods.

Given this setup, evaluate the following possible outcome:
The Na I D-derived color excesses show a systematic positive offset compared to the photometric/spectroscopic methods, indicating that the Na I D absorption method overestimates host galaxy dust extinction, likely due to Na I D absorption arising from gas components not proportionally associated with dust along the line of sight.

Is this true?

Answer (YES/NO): NO